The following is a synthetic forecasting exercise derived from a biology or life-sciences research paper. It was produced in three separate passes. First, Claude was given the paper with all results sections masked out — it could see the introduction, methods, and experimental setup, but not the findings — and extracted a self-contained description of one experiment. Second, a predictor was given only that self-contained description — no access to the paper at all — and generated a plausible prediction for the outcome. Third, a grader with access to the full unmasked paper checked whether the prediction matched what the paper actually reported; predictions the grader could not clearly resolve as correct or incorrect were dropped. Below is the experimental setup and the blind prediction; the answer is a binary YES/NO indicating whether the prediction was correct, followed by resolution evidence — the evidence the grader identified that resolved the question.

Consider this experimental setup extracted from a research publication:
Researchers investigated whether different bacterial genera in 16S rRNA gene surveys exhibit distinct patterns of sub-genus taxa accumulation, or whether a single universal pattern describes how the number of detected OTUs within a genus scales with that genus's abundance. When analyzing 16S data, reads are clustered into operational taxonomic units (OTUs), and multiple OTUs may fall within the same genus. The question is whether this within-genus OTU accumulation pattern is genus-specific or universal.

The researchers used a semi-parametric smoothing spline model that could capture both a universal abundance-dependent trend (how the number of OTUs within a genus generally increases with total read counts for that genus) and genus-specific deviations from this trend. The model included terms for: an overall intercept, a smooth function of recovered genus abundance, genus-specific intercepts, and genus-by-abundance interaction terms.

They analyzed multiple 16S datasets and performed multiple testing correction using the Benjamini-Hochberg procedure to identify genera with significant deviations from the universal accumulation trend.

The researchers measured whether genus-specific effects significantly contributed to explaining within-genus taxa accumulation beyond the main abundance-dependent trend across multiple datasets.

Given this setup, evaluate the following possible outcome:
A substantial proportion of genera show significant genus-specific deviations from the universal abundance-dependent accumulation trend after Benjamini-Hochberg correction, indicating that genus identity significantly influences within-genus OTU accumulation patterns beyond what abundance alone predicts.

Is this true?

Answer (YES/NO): NO